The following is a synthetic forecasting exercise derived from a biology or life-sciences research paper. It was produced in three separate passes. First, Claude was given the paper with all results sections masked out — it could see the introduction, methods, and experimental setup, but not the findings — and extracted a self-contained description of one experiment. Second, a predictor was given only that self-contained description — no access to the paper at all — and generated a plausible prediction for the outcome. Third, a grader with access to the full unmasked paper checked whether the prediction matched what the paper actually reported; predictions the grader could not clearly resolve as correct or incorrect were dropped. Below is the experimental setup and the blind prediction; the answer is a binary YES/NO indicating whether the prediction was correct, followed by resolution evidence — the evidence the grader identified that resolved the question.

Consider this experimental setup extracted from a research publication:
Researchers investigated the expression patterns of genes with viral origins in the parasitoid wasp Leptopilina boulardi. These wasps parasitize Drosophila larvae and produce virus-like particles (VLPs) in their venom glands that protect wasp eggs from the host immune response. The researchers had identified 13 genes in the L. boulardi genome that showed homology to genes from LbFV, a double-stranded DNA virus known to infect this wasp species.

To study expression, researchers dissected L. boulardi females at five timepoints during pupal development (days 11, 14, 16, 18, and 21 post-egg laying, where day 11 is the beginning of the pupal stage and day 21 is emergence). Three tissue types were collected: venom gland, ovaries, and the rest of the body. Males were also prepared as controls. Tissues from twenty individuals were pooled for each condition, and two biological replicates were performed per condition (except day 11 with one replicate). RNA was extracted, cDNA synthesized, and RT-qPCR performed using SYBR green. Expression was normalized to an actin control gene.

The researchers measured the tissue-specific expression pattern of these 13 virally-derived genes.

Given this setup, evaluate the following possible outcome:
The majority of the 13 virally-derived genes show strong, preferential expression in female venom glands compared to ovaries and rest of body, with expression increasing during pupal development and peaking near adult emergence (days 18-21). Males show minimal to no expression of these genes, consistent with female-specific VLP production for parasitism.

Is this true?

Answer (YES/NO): NO